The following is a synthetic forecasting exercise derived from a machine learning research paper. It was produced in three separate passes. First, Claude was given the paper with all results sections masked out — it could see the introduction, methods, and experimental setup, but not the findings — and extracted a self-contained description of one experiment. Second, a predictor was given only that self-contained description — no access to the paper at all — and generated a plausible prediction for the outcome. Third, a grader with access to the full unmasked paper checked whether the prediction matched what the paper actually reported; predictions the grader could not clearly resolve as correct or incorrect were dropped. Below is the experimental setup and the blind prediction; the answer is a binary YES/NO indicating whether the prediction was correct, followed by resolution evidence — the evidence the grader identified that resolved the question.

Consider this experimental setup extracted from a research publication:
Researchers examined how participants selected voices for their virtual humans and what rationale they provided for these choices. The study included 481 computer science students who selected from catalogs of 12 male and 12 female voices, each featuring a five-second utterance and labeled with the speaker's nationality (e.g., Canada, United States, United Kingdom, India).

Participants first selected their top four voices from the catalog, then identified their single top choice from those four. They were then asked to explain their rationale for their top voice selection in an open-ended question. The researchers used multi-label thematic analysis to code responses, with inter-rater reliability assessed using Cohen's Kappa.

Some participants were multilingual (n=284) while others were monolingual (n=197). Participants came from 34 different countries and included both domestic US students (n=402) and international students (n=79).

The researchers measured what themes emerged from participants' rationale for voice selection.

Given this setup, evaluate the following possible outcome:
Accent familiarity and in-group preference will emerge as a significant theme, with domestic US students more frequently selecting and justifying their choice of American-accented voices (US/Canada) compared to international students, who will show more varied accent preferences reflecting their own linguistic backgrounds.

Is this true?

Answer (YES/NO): NO